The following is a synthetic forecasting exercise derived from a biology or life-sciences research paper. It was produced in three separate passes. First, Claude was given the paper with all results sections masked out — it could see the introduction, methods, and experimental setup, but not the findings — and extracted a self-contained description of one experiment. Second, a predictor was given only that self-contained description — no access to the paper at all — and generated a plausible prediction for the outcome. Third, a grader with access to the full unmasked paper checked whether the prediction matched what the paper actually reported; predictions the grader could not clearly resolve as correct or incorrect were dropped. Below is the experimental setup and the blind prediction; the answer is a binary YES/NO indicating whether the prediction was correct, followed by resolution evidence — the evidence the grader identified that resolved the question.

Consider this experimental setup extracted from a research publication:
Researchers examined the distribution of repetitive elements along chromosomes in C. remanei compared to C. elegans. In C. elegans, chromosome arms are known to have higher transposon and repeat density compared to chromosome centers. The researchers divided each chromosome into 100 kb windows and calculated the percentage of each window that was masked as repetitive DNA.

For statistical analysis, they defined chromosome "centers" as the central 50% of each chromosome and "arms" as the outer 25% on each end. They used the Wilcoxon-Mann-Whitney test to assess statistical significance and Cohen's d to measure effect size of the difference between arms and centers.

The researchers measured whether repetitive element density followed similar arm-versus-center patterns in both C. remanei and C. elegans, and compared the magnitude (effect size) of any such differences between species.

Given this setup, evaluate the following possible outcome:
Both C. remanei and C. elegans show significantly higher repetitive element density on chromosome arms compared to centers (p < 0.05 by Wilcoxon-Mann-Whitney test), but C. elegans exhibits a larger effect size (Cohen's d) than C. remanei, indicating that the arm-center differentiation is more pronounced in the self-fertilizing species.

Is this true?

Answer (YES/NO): YES